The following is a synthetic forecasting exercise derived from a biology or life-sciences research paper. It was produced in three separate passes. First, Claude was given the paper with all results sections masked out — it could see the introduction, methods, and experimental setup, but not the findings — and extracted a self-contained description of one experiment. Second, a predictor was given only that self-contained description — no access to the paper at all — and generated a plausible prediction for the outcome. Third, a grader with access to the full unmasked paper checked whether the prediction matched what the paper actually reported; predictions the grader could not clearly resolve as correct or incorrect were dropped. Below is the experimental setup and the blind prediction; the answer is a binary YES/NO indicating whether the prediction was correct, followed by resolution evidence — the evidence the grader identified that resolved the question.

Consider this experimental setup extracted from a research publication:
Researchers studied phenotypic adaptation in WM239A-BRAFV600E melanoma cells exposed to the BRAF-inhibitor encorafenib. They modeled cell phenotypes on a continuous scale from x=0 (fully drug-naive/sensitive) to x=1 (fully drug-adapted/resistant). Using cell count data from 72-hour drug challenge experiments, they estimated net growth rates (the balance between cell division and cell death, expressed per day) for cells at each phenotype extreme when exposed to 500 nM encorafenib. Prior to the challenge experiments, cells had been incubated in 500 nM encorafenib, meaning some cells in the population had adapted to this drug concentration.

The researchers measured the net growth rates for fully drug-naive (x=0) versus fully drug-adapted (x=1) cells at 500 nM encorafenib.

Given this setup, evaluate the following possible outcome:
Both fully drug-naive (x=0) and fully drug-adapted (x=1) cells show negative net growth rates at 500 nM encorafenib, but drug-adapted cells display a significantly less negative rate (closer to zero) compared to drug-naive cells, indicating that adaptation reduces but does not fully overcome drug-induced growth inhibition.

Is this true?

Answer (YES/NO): NO